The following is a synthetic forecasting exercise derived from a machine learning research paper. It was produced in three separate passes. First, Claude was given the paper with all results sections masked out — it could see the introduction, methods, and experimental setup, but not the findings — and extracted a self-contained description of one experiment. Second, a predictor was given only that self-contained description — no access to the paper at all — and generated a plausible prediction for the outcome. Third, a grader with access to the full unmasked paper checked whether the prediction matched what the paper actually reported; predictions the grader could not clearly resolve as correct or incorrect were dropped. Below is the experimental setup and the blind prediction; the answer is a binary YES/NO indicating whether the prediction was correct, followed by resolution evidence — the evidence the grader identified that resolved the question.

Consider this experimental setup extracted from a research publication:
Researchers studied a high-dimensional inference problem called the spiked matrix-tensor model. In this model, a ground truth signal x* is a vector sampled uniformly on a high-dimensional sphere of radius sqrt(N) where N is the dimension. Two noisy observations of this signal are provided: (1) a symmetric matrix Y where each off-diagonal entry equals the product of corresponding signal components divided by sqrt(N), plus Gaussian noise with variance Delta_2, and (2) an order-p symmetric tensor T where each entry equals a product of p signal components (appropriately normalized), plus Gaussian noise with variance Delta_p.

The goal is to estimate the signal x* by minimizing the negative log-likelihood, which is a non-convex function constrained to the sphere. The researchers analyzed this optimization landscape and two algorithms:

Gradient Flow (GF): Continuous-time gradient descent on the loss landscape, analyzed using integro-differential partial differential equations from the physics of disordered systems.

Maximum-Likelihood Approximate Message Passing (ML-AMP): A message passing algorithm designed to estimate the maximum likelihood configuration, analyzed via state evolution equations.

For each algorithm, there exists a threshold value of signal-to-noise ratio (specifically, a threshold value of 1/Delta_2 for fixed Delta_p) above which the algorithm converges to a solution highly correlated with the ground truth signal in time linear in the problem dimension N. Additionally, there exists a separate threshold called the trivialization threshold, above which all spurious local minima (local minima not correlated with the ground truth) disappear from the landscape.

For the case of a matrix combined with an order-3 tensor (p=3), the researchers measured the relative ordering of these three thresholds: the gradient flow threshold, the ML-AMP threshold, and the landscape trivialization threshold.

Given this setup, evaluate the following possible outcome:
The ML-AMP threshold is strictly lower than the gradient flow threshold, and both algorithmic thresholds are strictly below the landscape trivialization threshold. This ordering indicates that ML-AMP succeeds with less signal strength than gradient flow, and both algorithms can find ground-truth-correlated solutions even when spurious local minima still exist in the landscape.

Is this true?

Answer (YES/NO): YES